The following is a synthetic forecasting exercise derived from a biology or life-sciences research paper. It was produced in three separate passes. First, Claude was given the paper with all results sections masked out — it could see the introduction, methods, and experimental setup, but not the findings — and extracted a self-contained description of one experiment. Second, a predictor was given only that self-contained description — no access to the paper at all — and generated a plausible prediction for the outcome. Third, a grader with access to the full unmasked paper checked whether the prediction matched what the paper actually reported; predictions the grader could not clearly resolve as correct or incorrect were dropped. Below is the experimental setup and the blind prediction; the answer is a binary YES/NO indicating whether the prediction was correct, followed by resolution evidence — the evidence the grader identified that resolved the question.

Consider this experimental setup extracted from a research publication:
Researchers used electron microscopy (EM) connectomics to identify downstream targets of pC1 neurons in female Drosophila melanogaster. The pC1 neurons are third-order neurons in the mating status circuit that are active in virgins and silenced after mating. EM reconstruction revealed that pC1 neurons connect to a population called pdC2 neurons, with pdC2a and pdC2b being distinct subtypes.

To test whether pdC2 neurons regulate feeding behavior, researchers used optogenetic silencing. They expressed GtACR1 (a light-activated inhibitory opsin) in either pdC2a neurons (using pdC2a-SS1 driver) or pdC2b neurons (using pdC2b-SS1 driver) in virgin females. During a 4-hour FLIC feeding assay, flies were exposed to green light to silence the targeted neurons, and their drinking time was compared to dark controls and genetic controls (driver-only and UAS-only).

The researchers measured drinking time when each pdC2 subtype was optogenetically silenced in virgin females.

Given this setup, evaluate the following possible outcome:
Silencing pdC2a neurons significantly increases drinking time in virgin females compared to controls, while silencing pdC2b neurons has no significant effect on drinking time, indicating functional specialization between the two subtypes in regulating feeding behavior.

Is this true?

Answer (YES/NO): NO